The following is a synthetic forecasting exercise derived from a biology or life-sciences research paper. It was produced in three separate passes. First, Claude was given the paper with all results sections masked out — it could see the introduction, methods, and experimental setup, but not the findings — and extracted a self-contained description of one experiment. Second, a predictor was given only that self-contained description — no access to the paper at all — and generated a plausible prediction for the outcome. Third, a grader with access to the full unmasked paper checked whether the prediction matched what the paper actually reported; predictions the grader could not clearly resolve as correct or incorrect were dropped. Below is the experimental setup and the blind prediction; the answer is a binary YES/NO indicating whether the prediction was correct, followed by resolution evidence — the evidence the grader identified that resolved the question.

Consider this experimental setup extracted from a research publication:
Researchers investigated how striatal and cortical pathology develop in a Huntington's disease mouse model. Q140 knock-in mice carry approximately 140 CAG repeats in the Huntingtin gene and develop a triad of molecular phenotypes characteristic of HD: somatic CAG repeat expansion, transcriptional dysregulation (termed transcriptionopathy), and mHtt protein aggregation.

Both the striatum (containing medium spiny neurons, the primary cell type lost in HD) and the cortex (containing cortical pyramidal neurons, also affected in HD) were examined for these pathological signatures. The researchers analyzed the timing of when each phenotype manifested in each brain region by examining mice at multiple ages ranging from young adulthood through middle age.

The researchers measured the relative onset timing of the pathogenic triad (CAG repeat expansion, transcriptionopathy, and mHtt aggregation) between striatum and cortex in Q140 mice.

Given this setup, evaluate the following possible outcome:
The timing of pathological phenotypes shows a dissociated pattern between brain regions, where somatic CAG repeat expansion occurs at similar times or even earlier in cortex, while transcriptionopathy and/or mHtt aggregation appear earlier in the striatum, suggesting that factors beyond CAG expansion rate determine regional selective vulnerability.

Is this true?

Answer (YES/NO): NO